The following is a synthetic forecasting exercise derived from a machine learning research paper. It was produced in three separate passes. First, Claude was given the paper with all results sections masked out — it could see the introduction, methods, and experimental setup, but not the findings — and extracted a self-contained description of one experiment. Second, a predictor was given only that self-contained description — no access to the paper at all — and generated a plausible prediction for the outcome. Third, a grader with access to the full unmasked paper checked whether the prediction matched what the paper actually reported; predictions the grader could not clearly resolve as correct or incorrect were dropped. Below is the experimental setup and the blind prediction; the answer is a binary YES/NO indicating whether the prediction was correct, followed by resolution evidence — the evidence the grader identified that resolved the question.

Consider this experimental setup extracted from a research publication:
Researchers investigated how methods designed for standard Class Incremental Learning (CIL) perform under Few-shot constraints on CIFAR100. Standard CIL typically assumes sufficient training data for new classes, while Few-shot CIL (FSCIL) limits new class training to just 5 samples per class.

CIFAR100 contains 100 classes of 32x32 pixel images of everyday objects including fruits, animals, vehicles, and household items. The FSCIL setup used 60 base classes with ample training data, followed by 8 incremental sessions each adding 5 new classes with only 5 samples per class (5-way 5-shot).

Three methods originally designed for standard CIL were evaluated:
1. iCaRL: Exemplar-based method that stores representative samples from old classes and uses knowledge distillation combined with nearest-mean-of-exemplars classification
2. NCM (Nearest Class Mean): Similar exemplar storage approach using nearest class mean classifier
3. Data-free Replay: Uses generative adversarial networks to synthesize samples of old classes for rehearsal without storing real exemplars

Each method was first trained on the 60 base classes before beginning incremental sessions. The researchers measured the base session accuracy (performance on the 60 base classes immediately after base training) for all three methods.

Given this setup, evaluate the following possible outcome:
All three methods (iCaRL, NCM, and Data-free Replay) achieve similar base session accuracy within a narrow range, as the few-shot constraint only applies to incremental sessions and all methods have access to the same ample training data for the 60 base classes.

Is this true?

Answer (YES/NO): NO